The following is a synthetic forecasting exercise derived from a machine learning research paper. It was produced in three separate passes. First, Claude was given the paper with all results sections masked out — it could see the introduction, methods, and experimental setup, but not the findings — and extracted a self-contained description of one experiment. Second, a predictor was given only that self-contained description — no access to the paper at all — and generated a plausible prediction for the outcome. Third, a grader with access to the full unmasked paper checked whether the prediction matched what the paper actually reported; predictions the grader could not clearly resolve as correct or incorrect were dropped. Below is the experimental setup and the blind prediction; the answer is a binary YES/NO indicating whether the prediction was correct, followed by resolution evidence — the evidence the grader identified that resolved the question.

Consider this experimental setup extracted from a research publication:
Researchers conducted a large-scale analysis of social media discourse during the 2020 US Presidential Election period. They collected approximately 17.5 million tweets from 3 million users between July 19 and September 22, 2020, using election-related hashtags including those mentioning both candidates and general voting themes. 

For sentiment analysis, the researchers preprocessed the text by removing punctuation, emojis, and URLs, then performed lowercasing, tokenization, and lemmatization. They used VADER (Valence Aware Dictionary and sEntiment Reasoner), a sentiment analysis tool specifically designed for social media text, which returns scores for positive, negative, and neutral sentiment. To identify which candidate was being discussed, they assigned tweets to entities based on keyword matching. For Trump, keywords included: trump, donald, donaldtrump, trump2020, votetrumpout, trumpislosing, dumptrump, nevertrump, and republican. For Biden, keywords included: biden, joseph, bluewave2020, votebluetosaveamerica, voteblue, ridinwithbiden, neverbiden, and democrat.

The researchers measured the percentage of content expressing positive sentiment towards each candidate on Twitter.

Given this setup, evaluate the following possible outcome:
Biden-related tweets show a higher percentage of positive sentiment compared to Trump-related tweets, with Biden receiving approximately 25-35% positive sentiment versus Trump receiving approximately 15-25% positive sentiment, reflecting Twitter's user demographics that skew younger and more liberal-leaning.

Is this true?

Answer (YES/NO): NO